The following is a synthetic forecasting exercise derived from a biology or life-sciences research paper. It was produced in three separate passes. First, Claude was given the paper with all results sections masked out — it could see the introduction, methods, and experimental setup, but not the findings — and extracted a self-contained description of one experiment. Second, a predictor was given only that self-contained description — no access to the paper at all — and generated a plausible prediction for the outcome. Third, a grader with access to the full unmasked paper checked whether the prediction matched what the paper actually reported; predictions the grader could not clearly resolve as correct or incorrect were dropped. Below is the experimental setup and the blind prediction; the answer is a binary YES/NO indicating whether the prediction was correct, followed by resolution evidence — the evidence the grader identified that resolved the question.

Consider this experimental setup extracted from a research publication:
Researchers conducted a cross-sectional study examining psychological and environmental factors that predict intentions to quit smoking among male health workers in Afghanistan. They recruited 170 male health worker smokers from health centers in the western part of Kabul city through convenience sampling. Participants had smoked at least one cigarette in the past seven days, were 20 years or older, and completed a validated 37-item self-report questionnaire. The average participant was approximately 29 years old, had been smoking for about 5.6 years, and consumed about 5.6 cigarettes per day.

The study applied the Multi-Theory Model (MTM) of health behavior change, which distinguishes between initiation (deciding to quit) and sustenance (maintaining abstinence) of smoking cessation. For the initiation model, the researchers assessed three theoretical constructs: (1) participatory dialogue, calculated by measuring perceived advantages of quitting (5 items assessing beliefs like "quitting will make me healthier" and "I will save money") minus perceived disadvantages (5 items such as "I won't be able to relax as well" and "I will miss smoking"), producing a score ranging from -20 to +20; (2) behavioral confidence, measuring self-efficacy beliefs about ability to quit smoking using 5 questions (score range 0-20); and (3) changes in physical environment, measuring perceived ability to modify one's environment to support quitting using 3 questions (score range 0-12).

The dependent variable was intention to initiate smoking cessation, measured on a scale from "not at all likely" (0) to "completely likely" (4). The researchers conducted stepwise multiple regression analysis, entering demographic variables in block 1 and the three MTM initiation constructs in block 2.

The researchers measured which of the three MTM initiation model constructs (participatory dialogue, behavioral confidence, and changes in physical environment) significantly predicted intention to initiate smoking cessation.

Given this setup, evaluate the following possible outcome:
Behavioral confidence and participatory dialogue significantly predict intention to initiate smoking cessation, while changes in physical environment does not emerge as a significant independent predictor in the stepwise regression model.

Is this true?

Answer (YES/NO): NO